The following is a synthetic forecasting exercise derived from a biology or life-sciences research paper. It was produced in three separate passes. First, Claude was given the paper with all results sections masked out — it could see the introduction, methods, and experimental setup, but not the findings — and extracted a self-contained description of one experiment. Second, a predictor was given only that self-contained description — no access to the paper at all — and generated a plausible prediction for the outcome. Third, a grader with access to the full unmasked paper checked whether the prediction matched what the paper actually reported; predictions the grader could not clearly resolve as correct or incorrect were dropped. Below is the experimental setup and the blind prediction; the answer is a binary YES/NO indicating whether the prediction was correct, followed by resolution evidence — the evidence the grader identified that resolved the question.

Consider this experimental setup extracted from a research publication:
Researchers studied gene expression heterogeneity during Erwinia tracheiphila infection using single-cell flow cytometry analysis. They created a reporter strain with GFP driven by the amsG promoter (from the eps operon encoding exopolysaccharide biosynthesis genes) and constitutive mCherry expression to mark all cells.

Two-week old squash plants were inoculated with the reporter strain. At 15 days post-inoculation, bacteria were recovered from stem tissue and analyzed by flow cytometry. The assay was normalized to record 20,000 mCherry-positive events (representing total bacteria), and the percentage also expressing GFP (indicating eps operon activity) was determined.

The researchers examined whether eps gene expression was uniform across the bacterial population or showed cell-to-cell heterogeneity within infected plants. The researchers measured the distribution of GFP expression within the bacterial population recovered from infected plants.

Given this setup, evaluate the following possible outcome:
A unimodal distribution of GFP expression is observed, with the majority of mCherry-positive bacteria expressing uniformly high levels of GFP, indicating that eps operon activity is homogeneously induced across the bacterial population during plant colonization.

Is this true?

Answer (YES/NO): NO